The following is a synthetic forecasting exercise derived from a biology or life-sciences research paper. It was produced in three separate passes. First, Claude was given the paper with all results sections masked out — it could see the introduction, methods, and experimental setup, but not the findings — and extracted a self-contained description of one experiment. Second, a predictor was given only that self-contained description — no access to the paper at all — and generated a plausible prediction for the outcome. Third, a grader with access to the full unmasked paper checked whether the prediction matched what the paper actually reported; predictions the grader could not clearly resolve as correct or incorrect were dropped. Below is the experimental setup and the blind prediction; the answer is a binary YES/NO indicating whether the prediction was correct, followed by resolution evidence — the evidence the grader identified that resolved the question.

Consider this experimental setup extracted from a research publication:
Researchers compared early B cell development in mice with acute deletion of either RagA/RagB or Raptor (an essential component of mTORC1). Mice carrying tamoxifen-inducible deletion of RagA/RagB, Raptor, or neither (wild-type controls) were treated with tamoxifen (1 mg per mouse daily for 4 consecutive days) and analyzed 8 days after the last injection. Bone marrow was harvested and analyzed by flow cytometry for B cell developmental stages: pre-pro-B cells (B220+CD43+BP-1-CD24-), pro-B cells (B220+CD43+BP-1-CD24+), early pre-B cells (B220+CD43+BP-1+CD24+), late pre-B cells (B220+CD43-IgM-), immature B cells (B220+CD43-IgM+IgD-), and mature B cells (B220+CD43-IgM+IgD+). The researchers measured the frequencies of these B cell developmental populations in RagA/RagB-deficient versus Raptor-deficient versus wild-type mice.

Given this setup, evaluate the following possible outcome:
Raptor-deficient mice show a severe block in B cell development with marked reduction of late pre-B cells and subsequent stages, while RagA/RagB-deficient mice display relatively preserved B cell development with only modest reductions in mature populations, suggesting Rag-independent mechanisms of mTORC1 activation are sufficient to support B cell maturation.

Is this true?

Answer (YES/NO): NO